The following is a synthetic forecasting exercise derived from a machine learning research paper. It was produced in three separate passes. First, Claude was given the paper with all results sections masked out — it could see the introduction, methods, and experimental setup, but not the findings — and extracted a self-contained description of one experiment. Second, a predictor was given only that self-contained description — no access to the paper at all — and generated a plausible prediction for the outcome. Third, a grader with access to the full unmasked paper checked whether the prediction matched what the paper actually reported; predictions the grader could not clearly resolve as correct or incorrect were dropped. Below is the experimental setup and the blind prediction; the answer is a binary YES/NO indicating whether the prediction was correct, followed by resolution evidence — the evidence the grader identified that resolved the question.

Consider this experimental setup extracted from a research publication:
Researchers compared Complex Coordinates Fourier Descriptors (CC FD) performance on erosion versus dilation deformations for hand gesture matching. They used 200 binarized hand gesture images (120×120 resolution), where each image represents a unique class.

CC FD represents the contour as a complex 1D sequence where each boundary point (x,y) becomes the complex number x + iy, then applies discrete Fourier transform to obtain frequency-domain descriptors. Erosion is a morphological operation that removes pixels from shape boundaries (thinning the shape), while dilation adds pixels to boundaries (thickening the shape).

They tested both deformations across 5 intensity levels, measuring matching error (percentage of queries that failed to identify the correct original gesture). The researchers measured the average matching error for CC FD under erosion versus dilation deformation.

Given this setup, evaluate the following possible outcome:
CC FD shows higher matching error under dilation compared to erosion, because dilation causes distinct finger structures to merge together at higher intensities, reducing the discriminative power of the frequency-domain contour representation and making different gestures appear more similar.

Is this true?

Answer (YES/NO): NO